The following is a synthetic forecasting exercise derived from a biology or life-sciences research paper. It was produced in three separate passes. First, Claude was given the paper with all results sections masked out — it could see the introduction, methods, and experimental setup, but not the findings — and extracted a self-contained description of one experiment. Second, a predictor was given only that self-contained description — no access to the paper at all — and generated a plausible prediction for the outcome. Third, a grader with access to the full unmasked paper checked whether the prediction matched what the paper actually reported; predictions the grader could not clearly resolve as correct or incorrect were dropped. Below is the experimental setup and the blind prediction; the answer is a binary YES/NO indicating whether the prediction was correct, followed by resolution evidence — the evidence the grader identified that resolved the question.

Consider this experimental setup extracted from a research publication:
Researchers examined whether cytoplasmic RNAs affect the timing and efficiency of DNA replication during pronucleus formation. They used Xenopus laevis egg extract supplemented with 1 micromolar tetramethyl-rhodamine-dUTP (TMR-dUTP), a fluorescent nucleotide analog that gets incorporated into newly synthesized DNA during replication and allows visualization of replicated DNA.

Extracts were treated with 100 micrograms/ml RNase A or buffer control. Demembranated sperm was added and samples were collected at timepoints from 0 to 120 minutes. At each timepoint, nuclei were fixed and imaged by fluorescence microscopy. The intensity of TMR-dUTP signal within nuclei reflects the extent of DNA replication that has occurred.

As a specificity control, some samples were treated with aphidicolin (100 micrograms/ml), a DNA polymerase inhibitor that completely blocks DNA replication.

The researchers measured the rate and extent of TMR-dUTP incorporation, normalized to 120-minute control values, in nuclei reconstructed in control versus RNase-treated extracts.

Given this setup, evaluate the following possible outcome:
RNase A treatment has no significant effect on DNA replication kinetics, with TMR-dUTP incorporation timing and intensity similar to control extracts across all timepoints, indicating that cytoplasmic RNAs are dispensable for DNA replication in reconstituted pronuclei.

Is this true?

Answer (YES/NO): NO